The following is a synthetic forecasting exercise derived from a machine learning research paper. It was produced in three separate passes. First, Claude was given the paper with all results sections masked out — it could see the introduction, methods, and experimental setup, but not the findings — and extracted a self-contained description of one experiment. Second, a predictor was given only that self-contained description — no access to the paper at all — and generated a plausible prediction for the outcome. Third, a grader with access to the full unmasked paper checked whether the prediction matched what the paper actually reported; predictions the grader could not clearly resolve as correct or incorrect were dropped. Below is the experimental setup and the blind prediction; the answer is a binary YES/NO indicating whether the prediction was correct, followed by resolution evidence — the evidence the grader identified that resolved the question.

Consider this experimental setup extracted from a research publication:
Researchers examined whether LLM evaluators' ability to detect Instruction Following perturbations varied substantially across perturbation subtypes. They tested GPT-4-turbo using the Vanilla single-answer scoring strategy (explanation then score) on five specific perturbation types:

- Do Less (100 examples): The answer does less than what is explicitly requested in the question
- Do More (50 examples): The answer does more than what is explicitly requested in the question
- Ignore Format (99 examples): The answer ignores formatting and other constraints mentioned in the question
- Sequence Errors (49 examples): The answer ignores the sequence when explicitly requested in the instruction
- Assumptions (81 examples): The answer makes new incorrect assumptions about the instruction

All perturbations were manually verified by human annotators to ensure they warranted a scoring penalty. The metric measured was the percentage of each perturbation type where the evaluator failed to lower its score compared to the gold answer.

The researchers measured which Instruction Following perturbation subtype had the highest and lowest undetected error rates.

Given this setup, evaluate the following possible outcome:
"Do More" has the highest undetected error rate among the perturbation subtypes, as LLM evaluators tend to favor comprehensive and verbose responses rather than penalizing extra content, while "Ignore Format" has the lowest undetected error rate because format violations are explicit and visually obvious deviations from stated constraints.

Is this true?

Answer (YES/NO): NO